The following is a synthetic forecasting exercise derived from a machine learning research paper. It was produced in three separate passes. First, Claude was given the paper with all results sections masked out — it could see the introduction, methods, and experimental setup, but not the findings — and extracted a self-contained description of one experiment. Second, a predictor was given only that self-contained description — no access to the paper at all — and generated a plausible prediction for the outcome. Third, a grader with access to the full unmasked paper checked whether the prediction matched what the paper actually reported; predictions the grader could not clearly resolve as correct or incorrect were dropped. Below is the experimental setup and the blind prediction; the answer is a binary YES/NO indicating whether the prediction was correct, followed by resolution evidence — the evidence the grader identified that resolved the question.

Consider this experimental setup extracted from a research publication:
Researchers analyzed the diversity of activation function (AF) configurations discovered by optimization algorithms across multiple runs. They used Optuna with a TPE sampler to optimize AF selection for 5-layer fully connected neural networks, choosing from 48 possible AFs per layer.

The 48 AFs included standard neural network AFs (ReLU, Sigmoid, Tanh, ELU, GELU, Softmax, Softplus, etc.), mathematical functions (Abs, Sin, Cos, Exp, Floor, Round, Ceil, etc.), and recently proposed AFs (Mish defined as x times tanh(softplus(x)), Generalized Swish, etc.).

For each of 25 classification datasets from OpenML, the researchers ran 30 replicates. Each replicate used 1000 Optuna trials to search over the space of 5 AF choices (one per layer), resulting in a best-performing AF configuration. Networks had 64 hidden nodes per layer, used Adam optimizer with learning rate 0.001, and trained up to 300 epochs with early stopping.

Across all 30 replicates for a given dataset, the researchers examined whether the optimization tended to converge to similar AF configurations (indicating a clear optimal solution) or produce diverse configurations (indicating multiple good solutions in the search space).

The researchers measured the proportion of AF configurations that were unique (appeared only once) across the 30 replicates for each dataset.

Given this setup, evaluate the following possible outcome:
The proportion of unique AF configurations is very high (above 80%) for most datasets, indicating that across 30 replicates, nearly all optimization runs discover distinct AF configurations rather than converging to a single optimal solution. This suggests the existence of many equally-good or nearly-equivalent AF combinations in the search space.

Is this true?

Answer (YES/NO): YES